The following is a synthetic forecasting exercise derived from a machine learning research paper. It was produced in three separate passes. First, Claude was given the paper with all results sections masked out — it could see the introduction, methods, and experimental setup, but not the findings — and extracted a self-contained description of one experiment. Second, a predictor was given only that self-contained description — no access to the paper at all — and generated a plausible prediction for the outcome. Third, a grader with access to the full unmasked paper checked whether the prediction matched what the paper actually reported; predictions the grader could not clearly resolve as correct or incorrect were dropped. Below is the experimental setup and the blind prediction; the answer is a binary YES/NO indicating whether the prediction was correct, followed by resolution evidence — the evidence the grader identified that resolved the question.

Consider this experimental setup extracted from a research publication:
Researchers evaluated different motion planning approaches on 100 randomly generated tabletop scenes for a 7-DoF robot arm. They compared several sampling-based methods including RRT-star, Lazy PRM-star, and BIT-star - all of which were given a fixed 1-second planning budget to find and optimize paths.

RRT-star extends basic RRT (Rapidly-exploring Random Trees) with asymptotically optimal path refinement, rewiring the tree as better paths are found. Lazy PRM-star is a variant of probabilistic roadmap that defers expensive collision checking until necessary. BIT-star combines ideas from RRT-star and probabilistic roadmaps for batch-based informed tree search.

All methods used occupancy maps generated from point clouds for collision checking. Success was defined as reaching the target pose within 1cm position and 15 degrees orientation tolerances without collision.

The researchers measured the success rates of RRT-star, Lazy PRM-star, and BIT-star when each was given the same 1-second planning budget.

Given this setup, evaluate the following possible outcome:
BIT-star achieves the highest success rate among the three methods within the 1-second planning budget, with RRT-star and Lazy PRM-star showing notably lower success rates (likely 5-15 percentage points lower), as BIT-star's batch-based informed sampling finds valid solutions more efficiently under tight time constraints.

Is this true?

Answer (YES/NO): NO